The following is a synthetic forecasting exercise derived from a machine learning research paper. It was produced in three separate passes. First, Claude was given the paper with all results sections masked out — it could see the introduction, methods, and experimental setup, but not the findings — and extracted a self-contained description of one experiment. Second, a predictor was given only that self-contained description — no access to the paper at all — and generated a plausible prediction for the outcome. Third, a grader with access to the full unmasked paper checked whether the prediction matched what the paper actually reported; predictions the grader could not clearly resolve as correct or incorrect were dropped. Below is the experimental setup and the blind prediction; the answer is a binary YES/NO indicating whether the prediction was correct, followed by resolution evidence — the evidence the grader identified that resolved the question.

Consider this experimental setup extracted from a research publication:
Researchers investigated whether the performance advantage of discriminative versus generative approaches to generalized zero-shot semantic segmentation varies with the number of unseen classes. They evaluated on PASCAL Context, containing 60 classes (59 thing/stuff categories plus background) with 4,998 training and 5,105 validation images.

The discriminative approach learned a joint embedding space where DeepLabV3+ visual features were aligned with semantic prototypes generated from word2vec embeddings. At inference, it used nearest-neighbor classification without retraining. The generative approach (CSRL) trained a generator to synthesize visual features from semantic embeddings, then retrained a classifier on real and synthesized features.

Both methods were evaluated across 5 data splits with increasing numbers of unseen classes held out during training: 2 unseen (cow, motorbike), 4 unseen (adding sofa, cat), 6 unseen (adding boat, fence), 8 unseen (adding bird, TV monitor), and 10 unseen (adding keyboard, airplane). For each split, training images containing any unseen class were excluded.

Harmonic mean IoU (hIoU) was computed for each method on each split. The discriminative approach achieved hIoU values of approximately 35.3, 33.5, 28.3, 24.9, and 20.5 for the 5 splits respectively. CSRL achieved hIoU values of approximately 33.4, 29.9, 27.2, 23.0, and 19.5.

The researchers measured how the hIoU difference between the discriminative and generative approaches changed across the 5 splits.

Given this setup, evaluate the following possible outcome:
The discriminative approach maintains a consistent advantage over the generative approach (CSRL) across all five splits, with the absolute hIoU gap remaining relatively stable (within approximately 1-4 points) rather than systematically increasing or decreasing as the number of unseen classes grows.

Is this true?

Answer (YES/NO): YES